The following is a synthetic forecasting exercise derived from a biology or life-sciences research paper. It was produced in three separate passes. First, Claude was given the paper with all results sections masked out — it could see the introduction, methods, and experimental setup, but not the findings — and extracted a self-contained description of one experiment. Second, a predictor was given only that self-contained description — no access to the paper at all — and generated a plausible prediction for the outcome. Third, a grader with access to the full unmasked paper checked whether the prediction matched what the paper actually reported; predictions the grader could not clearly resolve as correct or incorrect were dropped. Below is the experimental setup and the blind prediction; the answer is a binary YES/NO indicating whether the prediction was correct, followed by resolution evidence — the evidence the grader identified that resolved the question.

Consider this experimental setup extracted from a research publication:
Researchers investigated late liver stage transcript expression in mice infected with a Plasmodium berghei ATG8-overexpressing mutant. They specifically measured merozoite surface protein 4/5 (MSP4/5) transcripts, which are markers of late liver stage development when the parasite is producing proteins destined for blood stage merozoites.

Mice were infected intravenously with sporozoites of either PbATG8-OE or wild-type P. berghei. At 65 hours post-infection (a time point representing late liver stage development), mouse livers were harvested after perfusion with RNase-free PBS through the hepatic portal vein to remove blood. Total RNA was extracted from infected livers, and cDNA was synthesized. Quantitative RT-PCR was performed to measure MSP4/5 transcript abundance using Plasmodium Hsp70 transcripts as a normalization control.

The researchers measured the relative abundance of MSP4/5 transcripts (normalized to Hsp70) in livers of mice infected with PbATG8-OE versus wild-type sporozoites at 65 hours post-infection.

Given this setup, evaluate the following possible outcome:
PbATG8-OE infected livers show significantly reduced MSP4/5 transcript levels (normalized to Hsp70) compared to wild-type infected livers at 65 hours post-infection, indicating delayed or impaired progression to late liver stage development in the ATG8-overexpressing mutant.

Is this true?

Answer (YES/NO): NO